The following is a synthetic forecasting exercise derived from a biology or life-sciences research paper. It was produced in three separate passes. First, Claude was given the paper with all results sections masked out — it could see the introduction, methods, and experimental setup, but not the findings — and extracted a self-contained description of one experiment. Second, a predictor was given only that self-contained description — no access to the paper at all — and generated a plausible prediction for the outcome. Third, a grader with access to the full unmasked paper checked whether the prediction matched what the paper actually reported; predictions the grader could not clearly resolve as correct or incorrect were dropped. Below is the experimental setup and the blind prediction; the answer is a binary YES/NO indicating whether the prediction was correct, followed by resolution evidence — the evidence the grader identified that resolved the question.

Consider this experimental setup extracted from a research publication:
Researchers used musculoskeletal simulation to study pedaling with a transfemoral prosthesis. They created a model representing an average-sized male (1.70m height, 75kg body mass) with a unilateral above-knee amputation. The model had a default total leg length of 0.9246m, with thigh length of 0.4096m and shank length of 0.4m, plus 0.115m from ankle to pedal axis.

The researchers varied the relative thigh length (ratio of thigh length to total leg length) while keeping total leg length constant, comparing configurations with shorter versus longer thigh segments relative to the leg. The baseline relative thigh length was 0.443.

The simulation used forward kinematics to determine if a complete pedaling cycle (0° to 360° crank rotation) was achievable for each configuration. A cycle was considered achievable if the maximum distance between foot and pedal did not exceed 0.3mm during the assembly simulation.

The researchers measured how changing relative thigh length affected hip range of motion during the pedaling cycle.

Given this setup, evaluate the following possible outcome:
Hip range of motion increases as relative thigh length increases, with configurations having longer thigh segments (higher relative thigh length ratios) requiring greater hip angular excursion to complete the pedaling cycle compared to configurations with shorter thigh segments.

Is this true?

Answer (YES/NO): NO